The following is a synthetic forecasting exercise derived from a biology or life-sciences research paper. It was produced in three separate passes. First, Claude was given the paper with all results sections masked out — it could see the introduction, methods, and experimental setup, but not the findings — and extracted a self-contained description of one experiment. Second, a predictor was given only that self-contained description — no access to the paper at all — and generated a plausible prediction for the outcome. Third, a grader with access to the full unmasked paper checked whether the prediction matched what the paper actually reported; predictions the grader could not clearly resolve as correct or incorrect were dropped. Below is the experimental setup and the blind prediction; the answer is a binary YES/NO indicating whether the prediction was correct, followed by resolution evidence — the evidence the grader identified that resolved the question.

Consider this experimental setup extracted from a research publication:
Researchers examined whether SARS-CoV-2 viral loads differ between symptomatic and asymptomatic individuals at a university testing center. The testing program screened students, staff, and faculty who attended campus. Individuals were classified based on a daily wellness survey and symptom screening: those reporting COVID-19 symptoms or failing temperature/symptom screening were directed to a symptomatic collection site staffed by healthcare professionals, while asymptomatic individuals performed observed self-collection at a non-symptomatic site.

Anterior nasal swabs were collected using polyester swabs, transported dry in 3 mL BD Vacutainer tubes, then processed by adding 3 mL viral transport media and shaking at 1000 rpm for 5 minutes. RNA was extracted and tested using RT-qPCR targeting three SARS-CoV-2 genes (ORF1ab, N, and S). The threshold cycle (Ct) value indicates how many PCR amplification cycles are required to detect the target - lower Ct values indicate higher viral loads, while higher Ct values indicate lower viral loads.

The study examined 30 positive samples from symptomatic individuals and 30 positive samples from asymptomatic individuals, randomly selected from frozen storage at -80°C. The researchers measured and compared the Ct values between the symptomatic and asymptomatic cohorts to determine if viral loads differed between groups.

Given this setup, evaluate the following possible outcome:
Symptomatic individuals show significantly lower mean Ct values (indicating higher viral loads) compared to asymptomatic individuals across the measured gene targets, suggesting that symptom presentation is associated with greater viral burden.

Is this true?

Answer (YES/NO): NO